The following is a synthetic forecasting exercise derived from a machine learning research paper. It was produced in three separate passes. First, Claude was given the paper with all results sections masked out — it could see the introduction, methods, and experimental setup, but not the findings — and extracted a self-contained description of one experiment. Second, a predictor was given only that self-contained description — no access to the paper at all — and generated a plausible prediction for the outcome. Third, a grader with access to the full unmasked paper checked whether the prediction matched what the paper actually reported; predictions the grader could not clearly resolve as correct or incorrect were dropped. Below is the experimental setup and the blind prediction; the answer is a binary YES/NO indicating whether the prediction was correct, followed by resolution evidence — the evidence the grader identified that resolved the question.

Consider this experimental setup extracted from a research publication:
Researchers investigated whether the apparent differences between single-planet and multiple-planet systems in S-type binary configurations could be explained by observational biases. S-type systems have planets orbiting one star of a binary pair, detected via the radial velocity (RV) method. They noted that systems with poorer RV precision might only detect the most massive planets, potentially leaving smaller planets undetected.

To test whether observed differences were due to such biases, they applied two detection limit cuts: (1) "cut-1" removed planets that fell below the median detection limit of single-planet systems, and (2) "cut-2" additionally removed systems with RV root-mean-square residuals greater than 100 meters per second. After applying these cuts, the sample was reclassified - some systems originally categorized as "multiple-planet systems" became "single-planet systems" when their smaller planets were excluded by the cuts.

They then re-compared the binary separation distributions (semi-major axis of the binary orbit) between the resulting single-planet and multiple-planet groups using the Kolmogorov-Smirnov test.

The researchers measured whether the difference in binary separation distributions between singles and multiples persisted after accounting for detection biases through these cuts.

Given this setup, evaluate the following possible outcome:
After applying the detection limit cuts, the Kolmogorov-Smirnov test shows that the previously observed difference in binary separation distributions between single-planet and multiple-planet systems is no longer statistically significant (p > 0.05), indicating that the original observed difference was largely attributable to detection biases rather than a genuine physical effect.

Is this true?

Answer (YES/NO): NO